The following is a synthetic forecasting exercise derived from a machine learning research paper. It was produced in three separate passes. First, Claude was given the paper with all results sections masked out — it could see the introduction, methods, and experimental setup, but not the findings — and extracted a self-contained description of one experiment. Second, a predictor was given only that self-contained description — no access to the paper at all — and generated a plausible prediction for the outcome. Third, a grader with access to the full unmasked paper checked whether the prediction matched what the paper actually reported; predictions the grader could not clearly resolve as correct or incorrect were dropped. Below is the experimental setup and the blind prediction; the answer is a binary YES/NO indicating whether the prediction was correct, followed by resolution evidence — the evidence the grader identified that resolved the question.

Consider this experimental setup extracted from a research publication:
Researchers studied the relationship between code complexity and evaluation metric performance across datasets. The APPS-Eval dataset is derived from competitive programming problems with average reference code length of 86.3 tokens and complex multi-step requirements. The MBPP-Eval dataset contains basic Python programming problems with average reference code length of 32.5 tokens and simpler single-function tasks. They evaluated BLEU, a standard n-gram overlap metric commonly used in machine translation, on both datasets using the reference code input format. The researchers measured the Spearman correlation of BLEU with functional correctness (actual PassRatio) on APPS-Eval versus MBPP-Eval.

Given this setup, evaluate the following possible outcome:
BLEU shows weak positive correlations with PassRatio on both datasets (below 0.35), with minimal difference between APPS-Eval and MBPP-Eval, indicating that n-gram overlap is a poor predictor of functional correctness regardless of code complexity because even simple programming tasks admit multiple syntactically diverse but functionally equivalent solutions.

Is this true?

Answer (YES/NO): YES